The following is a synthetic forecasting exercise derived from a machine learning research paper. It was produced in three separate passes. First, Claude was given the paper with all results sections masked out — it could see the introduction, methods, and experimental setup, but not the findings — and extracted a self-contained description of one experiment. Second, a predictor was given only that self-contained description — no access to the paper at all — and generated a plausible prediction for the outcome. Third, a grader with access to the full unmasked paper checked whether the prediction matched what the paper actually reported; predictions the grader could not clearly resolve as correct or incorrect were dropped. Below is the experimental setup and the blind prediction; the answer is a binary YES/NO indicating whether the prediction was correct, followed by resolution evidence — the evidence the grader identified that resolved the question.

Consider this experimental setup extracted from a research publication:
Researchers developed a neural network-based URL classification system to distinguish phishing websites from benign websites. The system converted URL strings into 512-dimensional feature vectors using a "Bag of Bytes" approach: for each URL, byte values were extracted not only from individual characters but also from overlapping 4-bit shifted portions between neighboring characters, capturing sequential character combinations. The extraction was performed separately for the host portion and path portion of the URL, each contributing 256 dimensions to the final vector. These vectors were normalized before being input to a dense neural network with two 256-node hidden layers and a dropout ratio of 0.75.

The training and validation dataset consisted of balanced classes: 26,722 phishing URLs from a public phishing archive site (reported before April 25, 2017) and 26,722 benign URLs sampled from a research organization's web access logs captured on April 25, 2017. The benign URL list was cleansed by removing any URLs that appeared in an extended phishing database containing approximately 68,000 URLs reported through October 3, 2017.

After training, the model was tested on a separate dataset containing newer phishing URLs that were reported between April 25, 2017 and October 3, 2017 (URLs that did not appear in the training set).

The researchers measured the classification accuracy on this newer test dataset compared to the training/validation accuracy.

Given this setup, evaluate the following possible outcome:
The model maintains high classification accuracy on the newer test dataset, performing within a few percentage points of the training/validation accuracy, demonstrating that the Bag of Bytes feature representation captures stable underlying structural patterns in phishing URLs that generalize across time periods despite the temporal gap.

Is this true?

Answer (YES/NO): YES